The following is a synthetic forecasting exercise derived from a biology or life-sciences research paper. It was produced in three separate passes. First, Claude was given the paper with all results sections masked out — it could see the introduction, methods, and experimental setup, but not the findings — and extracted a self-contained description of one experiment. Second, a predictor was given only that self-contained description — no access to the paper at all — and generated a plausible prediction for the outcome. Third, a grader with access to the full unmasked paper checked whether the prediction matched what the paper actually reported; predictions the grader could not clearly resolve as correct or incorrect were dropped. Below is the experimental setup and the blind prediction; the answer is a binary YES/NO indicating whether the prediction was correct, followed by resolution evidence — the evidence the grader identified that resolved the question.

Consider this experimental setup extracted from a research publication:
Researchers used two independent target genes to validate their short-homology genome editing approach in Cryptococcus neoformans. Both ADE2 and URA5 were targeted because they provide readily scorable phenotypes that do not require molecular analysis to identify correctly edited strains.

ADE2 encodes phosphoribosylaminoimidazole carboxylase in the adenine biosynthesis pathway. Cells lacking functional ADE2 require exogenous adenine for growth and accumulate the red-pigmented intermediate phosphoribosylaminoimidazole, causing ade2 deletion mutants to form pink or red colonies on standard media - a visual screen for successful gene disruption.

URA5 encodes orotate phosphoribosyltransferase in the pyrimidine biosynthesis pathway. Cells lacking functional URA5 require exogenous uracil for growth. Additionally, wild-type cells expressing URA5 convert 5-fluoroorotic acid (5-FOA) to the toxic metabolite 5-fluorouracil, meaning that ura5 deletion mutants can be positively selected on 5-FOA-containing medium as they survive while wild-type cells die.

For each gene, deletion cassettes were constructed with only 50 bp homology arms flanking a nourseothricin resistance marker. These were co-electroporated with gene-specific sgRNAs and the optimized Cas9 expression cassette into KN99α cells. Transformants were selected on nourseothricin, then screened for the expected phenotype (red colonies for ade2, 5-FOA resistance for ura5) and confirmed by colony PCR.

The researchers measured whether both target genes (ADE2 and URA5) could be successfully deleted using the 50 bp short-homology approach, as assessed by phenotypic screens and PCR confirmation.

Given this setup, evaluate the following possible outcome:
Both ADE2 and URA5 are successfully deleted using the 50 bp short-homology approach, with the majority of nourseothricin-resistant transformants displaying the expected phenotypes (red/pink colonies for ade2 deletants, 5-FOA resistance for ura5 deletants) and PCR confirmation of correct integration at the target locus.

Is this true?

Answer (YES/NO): NO